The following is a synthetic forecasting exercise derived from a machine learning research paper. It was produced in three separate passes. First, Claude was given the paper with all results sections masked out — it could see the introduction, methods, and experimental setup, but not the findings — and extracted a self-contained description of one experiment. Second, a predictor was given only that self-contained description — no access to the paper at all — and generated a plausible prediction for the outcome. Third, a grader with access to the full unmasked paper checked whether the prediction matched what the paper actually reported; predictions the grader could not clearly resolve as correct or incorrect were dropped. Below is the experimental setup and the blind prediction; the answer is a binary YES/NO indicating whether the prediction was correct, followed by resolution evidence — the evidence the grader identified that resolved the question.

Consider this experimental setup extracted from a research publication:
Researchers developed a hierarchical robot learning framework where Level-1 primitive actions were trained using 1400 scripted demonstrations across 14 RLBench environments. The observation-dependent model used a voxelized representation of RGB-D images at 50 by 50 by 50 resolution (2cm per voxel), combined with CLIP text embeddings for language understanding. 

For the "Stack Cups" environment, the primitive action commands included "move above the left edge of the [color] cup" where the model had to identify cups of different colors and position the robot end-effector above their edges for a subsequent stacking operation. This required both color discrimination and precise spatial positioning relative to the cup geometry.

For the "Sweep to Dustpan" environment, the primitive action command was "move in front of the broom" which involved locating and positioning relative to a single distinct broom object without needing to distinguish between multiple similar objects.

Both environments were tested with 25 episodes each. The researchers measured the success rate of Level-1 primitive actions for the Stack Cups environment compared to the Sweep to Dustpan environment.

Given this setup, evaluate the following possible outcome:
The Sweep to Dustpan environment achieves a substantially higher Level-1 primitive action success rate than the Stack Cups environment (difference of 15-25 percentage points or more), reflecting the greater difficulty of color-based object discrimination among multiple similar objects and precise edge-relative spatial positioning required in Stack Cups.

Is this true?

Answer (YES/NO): NO